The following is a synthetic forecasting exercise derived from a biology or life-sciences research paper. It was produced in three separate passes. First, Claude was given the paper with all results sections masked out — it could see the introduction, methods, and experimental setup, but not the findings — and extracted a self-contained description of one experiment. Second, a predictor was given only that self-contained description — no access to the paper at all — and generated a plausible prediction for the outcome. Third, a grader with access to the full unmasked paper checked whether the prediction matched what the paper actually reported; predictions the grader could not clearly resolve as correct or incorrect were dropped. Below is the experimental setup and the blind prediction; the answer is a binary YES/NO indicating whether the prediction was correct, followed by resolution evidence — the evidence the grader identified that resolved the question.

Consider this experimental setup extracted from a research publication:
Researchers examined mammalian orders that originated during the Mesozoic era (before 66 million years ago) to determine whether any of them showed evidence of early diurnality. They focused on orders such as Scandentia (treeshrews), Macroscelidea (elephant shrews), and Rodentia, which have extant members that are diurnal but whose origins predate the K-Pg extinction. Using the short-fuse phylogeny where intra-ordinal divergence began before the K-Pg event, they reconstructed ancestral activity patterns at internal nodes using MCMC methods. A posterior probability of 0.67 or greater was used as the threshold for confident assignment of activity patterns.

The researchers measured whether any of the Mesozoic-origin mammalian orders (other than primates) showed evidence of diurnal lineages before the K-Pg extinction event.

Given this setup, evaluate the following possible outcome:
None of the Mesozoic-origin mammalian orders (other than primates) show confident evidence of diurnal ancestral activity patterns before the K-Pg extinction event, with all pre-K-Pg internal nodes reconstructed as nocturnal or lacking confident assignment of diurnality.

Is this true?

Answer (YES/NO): YES